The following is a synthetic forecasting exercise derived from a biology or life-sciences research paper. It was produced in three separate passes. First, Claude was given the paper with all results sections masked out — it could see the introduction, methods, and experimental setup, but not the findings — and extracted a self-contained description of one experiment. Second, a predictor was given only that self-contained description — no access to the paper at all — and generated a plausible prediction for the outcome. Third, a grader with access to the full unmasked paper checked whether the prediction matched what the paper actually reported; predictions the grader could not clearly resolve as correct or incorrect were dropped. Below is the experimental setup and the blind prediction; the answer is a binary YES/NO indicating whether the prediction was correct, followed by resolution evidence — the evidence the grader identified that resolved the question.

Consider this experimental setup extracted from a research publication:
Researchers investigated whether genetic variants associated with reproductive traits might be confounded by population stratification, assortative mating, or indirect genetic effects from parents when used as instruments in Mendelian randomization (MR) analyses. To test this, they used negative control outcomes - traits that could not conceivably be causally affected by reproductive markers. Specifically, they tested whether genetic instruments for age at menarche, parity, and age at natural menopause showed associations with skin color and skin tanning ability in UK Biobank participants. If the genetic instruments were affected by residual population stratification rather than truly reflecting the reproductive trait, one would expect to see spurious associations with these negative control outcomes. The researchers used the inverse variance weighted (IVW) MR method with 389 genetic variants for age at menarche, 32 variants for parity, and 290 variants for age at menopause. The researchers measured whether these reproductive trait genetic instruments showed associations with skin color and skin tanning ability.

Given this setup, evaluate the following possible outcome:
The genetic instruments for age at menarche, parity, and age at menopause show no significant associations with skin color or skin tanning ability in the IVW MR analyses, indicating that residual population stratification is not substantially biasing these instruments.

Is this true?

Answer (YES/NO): YES